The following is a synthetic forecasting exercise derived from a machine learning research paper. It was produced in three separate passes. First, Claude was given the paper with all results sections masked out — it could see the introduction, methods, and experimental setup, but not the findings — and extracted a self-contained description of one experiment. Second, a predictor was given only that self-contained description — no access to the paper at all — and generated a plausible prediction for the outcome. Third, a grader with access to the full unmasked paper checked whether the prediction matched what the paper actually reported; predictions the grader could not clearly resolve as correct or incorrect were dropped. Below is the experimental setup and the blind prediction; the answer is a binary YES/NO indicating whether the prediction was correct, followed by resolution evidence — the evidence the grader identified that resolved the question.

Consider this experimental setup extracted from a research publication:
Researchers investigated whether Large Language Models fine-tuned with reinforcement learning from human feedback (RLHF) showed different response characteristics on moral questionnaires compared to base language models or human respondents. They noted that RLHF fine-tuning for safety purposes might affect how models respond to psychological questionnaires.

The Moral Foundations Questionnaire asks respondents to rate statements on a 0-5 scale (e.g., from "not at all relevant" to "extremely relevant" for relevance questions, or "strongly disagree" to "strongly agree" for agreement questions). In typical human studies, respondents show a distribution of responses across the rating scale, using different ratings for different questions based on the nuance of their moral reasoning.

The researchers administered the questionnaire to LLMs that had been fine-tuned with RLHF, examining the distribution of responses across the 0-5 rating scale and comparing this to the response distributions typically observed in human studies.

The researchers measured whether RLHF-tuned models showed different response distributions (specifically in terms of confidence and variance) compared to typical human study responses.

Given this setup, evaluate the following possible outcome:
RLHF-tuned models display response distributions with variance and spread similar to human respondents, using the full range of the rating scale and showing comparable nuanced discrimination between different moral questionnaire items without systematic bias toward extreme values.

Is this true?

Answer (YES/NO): NO